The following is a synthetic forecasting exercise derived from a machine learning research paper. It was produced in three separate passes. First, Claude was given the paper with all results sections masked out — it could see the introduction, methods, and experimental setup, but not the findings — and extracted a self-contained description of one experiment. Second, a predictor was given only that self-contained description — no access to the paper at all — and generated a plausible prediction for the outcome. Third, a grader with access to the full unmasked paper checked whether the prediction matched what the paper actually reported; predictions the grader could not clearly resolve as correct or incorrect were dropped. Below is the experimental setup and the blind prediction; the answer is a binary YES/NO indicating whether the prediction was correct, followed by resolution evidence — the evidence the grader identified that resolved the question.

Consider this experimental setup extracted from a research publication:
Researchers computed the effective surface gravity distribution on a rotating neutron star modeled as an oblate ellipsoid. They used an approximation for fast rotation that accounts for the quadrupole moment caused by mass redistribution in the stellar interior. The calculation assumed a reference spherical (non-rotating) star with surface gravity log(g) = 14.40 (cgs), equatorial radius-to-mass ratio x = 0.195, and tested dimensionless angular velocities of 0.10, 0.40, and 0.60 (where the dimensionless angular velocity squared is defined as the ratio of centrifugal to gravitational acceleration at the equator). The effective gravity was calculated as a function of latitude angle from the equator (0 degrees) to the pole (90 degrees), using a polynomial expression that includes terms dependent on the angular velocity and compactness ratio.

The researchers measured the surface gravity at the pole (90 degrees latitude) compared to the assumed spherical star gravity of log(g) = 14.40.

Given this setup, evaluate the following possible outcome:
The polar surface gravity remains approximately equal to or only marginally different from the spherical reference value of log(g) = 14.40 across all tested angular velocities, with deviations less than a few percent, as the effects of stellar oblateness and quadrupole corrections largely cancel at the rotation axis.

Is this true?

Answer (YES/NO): NO